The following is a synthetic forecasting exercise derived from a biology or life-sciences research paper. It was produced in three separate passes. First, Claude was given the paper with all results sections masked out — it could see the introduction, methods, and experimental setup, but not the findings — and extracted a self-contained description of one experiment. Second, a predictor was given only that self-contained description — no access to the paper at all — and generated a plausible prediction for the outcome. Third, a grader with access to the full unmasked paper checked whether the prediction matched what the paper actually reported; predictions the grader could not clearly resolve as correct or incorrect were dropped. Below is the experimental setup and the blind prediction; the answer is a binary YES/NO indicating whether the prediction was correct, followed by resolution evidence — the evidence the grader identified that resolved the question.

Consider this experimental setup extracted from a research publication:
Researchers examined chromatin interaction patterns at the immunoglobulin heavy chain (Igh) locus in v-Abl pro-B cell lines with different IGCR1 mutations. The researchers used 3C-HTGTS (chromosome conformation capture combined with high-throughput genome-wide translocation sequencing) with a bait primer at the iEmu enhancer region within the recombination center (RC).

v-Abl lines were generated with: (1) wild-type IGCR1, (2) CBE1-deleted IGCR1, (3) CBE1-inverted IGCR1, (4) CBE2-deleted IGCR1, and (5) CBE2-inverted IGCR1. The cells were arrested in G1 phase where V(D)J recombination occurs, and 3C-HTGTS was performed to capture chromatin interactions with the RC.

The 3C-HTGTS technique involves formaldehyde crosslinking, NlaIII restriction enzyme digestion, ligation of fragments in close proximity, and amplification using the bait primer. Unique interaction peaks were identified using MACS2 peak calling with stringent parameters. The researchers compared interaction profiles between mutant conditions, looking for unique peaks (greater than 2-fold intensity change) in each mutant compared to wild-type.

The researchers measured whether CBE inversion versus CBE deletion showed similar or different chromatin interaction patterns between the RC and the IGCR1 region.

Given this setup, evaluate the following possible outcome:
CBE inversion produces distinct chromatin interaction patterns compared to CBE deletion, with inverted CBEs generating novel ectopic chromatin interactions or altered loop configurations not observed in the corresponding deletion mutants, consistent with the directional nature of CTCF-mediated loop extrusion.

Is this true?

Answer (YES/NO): NO